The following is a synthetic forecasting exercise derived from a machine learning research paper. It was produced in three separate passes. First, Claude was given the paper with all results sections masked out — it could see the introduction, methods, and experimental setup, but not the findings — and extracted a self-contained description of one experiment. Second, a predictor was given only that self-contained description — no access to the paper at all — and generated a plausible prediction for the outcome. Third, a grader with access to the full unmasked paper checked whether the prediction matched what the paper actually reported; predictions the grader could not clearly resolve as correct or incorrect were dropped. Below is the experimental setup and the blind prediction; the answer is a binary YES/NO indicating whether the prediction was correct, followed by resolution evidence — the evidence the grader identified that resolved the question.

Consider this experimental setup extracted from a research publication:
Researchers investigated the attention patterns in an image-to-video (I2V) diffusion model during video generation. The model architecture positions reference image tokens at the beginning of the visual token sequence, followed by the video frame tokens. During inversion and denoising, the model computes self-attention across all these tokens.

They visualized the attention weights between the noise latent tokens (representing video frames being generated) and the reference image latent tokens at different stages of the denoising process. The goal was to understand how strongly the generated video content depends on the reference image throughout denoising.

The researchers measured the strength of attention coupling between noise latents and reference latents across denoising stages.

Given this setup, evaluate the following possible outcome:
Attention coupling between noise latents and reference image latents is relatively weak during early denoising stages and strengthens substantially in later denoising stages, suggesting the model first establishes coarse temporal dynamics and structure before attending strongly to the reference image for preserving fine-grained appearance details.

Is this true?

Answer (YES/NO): NO